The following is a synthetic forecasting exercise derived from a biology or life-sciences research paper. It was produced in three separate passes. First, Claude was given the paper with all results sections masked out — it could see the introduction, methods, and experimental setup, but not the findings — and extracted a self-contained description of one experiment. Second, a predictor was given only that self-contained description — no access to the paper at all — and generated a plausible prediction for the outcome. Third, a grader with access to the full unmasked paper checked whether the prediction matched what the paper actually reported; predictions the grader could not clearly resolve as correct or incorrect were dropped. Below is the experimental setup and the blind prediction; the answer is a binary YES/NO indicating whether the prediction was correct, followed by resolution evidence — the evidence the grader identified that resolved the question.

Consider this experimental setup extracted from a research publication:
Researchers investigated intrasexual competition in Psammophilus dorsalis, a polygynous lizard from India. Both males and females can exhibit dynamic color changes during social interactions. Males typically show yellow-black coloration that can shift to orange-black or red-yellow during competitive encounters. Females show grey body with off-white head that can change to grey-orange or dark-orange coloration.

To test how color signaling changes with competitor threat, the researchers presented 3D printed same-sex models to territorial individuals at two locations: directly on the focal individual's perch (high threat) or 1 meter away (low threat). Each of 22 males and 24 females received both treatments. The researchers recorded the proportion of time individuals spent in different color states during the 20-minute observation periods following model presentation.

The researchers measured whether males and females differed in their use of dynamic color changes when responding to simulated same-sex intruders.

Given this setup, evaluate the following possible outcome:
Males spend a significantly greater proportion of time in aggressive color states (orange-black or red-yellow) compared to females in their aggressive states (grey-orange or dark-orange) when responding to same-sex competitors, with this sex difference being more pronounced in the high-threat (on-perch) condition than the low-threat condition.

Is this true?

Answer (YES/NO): NO